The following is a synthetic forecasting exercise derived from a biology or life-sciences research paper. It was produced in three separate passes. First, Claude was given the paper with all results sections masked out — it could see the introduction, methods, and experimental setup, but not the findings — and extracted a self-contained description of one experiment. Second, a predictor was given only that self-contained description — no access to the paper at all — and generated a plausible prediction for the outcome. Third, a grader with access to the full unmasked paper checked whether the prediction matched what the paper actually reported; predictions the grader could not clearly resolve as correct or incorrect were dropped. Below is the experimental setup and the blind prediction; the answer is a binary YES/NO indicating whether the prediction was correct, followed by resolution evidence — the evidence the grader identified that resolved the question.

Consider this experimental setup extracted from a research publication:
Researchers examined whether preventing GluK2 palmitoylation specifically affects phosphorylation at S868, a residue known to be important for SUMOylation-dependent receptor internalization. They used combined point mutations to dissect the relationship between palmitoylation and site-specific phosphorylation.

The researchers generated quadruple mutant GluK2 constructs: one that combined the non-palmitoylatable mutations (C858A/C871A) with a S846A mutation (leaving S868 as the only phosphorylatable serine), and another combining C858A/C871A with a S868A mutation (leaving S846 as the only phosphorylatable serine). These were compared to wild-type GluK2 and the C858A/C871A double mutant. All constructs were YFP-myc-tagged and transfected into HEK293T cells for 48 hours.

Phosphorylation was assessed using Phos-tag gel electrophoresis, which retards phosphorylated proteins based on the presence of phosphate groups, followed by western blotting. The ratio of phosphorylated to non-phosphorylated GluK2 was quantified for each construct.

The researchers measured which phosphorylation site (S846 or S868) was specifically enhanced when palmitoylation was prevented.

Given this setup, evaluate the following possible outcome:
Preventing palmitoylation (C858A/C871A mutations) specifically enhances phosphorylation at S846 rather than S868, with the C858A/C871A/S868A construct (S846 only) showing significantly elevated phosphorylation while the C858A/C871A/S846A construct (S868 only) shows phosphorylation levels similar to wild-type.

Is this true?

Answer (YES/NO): NO